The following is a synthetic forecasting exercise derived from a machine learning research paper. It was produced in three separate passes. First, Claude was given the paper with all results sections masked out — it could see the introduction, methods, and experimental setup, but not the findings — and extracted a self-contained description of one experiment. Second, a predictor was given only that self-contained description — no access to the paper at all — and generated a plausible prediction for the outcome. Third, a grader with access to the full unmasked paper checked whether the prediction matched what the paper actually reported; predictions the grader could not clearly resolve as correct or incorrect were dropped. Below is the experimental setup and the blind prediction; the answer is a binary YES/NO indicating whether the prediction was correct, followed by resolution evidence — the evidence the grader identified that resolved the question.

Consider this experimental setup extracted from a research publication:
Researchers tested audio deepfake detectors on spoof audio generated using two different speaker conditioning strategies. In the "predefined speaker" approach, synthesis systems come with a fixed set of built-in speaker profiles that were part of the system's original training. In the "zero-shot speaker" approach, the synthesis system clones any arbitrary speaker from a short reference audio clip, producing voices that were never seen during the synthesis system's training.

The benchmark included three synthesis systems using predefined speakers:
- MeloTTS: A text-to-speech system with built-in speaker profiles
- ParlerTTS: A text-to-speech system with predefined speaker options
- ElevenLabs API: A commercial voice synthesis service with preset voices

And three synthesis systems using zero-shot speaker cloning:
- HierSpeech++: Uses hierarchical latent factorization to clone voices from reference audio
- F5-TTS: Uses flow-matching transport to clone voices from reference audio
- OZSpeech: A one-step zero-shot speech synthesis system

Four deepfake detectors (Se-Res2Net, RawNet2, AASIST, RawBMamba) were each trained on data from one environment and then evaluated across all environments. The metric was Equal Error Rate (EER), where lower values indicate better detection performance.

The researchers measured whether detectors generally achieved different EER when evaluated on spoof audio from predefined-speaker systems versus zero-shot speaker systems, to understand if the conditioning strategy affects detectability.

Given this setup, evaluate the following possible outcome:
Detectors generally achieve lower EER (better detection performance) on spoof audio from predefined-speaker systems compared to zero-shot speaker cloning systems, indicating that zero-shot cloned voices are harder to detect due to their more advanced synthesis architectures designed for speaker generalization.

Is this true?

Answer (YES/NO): YES